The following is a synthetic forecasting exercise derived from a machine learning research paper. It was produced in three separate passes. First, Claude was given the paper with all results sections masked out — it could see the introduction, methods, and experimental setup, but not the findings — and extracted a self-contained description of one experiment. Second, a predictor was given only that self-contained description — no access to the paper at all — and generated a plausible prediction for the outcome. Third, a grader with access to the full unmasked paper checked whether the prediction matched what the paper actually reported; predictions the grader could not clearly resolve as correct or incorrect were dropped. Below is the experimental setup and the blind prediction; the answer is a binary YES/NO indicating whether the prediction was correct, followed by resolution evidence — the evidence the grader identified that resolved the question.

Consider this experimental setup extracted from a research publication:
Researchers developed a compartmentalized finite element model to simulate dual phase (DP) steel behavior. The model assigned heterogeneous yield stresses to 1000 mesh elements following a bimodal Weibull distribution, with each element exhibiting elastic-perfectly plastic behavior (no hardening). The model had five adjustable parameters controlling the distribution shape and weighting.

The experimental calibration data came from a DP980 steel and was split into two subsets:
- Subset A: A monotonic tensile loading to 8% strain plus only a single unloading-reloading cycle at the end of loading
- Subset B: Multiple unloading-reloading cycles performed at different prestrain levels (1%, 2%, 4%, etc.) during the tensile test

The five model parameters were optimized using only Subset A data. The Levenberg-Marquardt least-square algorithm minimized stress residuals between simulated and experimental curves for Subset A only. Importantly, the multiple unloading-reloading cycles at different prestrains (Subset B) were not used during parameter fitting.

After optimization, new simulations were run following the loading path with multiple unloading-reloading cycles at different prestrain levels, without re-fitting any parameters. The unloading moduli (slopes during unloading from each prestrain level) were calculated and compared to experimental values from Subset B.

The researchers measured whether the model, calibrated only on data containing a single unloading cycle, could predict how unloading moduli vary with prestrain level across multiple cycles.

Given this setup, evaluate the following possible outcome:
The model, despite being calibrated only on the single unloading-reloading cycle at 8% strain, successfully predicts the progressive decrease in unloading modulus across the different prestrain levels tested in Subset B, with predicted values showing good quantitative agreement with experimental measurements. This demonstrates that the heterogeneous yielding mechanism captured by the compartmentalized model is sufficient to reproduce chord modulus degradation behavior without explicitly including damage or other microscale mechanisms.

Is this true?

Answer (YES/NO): YES